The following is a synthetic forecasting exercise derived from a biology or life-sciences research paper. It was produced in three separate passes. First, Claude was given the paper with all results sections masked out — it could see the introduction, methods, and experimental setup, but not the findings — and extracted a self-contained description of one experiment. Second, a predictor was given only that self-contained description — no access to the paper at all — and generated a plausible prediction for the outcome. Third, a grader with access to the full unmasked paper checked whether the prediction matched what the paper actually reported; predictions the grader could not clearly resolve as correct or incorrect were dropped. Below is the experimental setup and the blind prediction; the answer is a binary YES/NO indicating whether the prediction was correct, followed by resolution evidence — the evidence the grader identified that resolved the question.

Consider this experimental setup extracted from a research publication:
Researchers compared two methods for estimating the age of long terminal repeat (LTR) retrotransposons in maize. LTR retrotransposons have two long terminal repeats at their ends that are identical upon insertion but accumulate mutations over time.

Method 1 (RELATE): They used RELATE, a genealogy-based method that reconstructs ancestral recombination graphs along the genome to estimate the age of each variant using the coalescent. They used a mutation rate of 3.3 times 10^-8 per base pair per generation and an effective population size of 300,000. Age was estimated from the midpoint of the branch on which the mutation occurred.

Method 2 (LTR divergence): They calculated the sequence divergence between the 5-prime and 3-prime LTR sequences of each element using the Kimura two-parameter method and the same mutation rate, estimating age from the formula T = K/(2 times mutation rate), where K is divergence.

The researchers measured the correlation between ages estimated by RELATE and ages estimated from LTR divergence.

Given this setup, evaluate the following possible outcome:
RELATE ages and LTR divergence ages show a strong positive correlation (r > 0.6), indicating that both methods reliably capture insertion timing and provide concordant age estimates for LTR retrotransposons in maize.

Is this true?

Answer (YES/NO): NO